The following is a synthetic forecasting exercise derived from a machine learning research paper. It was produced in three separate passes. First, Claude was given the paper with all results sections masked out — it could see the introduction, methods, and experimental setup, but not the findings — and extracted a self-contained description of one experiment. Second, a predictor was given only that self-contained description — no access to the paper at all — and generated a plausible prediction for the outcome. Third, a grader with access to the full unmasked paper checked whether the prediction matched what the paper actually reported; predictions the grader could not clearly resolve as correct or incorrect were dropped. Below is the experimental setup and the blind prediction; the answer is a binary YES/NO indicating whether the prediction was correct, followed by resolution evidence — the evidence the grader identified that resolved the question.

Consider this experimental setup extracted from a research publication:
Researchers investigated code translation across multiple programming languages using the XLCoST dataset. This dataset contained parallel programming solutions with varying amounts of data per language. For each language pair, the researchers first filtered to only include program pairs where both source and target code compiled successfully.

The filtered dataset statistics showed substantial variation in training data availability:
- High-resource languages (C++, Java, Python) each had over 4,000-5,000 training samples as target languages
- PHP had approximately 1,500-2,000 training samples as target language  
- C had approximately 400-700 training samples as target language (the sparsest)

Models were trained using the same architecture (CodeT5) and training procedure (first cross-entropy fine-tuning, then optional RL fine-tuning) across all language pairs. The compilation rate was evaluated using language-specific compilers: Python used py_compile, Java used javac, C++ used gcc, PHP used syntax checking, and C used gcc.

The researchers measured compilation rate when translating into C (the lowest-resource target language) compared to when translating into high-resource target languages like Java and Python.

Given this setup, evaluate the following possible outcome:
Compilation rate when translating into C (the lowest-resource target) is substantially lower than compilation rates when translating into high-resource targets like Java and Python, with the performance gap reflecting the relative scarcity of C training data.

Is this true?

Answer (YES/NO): YES